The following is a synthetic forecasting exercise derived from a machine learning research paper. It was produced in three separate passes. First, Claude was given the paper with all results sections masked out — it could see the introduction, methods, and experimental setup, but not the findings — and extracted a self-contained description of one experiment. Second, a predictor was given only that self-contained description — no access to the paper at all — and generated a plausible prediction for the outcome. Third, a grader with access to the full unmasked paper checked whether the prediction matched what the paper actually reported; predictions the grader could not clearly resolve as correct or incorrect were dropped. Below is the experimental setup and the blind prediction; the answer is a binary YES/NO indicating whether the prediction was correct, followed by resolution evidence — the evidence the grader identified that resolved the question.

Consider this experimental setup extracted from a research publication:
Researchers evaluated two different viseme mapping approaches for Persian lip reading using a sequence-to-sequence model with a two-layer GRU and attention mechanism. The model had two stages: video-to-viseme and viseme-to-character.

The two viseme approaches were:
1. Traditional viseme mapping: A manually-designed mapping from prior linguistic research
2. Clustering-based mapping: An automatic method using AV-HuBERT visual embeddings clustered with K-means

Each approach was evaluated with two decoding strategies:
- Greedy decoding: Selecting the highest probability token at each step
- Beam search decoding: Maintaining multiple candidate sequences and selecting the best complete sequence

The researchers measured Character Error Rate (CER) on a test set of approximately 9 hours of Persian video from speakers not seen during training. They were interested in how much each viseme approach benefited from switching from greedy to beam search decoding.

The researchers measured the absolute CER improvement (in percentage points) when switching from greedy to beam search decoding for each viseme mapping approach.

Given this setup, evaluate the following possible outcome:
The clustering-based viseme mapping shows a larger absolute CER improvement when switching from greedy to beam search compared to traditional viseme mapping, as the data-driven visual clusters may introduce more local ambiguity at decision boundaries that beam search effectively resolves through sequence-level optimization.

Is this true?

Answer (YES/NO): YES